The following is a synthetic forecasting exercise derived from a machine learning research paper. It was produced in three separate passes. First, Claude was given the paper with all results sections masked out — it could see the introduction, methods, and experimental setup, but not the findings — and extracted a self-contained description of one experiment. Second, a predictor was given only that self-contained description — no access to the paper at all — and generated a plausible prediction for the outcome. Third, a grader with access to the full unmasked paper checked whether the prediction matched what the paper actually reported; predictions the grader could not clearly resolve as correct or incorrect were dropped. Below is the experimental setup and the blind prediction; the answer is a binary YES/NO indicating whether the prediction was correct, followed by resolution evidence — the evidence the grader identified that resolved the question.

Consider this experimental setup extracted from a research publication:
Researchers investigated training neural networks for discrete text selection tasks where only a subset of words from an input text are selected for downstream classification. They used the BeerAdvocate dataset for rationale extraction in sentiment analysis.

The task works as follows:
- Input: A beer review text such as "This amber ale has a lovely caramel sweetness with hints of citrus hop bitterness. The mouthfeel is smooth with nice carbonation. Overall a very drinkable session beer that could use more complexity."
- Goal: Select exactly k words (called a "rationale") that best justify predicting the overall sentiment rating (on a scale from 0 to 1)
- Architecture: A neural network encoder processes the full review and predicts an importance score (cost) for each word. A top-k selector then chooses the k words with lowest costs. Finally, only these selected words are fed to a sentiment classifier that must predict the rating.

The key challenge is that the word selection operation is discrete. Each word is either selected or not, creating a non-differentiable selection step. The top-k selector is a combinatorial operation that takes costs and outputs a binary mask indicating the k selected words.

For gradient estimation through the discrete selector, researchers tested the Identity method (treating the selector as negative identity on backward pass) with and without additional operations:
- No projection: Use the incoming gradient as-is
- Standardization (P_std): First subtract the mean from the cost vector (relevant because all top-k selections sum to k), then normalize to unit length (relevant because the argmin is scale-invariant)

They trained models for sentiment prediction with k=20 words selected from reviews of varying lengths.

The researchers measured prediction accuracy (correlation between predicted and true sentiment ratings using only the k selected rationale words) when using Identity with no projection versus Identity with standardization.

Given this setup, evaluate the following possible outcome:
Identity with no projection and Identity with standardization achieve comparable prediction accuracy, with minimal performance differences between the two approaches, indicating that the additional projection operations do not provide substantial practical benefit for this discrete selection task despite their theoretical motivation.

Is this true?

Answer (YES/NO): NO